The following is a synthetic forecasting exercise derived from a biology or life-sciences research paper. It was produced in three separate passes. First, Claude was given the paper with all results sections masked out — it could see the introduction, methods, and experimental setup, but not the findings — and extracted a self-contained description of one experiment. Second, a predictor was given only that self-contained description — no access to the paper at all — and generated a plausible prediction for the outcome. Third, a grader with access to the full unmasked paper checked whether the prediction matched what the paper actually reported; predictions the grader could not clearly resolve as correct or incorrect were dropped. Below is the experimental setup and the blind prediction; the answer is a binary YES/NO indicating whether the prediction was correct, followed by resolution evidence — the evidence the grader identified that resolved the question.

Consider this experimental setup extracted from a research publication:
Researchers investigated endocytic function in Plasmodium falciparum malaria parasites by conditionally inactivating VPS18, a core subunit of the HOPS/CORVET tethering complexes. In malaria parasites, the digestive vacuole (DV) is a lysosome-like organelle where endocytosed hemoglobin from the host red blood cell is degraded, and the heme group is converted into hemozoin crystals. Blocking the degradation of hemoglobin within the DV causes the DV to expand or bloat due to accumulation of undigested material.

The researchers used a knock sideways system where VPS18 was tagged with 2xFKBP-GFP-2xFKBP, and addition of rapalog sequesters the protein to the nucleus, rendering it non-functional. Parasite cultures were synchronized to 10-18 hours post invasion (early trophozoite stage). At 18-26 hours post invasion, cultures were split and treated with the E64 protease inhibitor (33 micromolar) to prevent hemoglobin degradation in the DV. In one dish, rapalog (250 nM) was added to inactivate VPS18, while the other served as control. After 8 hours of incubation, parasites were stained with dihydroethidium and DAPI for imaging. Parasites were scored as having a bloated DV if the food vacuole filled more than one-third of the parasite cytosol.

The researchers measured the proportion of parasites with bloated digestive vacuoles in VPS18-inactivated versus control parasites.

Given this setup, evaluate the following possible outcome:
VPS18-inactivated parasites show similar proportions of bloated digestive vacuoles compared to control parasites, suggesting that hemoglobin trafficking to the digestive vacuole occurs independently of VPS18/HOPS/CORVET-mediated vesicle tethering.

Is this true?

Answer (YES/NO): NO